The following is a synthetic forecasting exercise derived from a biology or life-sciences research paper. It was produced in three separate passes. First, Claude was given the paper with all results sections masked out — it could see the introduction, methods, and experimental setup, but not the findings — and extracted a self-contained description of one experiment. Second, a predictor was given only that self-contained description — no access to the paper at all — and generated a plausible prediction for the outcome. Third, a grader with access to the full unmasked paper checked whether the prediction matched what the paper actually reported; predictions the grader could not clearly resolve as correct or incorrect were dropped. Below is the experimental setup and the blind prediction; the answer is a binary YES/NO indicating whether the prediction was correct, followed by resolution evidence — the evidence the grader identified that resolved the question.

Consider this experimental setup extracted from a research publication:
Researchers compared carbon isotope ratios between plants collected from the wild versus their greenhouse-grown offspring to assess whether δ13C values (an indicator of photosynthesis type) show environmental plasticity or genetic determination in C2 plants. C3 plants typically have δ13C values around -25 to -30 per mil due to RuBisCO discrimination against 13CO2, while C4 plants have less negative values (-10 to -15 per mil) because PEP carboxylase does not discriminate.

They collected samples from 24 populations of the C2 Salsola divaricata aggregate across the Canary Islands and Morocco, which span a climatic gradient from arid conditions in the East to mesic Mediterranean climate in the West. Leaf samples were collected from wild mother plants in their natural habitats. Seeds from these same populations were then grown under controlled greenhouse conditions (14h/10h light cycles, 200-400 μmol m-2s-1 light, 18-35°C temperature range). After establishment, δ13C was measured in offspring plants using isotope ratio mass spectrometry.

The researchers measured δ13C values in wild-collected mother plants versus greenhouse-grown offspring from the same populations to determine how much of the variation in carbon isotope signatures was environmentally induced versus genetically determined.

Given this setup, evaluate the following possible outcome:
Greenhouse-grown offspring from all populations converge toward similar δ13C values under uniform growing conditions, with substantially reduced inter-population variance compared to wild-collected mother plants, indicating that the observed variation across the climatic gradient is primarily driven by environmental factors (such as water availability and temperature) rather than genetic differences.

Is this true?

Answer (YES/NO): NO